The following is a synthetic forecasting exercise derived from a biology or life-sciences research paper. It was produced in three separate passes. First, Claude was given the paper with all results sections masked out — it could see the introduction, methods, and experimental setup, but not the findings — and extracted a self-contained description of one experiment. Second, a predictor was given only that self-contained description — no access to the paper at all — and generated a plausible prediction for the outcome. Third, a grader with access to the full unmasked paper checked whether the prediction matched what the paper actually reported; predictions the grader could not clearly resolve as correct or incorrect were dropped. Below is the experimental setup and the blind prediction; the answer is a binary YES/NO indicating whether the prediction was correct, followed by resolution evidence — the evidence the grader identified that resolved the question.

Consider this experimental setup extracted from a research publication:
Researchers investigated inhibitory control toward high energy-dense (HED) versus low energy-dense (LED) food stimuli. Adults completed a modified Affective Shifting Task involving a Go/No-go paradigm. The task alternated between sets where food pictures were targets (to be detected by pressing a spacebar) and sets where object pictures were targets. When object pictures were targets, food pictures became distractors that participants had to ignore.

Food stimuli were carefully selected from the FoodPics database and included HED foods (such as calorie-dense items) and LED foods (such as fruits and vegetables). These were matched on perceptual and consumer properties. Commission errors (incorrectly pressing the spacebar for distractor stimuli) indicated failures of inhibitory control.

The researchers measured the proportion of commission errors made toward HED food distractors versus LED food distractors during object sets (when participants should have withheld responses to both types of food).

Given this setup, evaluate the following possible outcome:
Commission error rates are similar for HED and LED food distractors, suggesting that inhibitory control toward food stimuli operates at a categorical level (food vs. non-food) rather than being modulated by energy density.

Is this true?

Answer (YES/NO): NO